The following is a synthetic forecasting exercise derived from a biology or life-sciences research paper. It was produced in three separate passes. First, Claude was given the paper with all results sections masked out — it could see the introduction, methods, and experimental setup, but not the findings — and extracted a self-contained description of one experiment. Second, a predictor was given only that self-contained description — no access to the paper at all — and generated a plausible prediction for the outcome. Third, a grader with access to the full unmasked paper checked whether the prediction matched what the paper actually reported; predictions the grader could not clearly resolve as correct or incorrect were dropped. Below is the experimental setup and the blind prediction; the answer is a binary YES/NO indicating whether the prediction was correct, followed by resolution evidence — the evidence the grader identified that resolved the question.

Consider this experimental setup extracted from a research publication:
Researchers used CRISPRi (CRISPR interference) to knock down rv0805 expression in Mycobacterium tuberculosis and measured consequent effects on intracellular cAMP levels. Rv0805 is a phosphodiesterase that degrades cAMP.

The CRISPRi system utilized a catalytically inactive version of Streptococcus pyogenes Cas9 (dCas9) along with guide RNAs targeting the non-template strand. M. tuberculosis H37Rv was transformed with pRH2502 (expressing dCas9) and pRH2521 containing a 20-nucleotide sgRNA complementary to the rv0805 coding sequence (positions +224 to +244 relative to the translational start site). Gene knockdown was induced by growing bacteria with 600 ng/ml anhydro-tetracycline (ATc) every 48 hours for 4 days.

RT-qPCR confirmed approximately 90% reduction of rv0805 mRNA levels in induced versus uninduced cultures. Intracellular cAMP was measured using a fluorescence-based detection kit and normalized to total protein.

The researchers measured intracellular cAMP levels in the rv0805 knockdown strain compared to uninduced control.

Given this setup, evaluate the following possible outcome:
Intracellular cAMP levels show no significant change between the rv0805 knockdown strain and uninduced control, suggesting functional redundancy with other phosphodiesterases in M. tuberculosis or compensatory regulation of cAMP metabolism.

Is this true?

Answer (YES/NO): NO